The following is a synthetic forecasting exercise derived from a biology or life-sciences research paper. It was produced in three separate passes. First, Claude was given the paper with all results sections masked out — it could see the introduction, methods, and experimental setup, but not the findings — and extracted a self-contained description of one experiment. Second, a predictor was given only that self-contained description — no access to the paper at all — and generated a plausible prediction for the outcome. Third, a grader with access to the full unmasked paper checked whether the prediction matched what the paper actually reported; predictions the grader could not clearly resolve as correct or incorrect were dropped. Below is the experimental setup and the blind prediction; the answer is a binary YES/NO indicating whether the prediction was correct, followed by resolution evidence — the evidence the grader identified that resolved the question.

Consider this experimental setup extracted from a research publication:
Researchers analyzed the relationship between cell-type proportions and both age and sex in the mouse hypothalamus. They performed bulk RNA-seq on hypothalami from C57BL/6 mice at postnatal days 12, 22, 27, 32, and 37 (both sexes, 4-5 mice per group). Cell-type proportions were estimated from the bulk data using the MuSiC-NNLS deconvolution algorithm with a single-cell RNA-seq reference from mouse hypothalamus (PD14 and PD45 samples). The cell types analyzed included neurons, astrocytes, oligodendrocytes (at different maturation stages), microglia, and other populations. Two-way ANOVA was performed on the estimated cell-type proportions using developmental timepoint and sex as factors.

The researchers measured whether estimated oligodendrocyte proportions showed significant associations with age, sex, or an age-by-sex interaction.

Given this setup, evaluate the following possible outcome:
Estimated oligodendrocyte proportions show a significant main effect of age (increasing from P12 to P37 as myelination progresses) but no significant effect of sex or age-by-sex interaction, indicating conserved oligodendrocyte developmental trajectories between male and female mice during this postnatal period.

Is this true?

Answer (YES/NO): YES